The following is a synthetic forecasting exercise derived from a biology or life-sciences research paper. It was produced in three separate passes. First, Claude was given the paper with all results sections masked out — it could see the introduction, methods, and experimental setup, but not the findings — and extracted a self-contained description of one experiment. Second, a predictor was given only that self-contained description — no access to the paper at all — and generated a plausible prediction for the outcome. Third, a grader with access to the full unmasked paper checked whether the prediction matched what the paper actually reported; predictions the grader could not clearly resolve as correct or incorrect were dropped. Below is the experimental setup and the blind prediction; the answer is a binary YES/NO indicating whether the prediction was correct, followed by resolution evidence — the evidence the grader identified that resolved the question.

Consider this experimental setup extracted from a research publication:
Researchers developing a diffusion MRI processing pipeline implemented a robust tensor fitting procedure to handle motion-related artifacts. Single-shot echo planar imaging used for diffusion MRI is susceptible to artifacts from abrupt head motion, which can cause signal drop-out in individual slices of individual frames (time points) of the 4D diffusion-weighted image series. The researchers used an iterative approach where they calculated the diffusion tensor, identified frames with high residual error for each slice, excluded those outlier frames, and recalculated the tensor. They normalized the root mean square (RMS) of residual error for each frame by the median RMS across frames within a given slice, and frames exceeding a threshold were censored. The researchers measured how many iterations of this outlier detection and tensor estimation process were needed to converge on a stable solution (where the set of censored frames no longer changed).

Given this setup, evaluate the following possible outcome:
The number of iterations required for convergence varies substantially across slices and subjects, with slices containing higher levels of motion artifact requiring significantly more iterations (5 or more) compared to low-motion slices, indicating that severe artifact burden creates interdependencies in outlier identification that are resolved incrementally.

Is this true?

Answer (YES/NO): NO